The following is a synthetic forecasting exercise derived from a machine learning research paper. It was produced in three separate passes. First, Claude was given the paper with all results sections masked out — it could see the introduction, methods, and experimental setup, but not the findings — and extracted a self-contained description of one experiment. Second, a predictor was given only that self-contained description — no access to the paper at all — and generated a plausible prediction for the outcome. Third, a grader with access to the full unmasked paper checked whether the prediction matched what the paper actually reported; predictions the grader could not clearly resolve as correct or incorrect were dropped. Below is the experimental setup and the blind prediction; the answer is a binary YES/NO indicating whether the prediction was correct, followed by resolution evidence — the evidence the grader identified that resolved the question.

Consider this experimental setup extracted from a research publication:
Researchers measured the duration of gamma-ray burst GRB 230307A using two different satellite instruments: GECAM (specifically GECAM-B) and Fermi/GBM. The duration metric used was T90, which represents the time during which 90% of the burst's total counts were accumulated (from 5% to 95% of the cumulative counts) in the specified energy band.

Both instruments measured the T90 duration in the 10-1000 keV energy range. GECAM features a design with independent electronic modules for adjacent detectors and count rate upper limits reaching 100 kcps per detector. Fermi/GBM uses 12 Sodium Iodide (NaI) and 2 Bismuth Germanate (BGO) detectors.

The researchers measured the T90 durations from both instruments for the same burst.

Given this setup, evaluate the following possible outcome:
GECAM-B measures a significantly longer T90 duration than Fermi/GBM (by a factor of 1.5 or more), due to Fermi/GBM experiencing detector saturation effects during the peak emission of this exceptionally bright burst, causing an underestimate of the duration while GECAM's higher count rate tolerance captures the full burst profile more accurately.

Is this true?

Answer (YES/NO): NO